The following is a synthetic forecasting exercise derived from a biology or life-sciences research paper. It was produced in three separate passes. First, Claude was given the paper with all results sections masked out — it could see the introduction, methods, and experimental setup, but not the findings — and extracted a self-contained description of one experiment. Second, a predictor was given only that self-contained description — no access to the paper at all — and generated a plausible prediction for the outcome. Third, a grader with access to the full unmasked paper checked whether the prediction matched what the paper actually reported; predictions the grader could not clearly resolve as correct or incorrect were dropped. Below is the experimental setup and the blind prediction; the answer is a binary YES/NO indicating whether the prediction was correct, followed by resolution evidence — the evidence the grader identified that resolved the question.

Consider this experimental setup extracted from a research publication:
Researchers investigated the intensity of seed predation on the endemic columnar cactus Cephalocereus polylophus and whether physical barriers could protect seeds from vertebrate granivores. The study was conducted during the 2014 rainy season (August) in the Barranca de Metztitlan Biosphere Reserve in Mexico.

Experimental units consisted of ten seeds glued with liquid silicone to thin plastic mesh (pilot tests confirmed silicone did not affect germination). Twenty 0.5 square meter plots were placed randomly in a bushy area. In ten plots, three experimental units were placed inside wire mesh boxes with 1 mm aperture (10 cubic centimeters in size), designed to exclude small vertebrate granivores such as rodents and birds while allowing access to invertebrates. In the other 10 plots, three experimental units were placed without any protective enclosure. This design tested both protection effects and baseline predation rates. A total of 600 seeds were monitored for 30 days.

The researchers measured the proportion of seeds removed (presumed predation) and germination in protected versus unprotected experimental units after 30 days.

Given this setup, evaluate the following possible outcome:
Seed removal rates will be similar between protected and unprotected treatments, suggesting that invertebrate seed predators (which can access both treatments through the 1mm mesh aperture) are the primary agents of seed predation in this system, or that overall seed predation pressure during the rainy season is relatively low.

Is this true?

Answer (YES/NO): NO